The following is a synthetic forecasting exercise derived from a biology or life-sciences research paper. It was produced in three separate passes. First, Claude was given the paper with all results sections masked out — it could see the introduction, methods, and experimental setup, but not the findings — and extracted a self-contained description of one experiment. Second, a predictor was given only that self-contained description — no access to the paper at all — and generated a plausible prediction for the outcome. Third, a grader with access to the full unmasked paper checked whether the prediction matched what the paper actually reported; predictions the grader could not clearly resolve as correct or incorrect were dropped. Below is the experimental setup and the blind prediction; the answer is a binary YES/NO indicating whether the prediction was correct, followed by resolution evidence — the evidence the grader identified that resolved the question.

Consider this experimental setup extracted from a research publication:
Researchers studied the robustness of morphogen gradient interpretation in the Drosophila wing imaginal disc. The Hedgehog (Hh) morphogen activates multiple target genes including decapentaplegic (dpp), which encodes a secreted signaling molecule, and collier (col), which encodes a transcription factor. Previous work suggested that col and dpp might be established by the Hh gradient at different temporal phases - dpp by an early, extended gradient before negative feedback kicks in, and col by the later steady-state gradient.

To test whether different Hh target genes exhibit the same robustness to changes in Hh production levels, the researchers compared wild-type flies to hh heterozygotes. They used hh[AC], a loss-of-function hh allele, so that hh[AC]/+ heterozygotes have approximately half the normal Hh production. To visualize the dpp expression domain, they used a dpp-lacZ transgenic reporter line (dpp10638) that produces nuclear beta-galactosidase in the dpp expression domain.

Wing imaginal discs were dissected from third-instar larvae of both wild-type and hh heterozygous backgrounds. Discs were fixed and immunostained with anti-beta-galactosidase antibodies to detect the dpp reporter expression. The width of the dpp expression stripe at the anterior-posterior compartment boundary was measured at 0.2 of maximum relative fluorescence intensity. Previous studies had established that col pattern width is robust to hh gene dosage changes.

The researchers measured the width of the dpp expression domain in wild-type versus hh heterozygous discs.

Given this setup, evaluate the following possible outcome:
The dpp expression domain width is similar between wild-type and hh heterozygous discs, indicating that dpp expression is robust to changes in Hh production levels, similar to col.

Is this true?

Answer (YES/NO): NO